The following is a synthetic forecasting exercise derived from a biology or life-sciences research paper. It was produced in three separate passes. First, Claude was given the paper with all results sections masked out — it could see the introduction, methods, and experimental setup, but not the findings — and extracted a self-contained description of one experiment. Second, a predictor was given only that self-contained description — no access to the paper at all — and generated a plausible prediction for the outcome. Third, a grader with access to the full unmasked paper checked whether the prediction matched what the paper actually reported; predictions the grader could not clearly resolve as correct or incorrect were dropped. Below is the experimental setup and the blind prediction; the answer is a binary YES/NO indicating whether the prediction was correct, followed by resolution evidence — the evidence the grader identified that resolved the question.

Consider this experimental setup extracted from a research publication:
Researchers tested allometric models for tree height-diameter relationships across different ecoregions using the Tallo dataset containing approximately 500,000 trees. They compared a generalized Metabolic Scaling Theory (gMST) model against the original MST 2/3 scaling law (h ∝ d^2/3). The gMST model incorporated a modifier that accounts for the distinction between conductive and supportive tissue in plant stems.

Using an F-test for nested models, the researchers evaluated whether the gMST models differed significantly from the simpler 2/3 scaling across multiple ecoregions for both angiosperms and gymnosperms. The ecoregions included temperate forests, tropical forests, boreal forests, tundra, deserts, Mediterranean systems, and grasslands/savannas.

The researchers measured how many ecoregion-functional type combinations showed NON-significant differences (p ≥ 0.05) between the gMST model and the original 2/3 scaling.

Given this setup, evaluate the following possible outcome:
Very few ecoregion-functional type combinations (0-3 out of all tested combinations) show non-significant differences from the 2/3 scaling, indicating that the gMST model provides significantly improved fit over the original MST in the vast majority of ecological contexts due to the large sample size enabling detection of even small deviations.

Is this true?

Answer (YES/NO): YES